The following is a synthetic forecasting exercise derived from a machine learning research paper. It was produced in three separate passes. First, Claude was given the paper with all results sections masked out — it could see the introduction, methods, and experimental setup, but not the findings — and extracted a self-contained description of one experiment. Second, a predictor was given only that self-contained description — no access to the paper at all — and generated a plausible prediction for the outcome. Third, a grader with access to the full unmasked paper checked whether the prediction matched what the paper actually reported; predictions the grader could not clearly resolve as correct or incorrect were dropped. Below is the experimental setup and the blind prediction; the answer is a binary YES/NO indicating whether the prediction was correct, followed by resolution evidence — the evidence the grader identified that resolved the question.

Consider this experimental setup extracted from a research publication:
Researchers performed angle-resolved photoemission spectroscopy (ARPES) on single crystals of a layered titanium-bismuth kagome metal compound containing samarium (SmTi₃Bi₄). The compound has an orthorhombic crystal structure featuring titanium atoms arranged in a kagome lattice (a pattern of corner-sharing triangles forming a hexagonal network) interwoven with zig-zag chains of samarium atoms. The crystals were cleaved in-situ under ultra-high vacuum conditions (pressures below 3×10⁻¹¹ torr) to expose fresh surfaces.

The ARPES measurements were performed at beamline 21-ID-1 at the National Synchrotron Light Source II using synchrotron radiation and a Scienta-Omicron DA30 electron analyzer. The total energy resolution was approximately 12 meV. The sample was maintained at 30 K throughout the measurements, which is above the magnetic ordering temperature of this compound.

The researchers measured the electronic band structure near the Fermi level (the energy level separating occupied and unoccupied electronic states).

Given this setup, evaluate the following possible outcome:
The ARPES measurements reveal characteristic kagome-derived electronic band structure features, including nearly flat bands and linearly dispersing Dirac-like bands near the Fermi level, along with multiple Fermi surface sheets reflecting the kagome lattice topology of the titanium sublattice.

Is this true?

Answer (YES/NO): NO